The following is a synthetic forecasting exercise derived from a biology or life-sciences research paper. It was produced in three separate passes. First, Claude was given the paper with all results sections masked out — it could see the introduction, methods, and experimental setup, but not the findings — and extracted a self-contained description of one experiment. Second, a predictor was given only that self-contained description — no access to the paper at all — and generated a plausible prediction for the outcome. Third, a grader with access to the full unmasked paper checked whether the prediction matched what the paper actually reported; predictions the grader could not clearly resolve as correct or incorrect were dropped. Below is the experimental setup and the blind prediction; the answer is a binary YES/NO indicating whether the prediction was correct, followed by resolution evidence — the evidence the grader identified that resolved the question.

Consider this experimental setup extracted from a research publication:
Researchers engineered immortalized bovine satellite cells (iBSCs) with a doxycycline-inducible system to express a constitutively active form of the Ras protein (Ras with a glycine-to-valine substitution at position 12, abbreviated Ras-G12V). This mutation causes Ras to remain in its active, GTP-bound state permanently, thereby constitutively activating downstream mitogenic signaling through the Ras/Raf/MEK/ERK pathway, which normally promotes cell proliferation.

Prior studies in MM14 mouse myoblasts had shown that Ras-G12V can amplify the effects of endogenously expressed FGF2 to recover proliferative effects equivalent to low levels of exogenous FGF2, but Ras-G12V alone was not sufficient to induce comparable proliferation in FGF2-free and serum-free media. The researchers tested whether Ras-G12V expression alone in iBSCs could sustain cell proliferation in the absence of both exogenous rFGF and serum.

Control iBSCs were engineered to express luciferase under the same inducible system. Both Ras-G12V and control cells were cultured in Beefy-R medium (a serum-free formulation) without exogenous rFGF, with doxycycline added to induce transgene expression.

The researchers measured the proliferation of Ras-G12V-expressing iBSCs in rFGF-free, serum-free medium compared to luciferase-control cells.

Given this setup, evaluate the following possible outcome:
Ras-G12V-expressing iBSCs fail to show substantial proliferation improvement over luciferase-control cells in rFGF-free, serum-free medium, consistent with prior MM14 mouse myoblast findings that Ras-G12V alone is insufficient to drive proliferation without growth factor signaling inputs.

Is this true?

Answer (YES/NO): NO